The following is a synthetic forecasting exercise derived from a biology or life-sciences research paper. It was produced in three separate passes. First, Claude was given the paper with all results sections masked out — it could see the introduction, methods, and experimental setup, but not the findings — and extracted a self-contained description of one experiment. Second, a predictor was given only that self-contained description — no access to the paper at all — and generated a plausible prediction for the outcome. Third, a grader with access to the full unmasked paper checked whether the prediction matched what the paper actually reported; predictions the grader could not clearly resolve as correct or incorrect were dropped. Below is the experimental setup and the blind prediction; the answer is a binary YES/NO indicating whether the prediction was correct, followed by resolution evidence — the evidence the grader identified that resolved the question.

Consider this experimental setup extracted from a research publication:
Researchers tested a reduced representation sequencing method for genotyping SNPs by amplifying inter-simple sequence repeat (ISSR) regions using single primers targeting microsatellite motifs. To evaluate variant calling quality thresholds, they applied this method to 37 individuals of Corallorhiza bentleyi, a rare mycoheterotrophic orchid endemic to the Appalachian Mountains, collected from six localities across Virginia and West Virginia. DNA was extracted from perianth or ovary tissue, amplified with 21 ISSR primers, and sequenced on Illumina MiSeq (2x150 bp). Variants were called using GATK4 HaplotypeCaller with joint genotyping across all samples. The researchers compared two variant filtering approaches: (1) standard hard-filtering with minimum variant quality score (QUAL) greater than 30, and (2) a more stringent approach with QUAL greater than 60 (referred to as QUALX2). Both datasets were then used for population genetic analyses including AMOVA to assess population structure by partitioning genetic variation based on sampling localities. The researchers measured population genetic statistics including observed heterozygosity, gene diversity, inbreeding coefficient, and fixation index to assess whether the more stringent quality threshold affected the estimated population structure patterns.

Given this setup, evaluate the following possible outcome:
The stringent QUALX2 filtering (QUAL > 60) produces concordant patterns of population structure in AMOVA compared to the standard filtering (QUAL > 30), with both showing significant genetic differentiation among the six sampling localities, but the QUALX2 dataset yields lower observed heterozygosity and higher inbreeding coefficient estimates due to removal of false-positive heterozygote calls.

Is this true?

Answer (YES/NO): NO